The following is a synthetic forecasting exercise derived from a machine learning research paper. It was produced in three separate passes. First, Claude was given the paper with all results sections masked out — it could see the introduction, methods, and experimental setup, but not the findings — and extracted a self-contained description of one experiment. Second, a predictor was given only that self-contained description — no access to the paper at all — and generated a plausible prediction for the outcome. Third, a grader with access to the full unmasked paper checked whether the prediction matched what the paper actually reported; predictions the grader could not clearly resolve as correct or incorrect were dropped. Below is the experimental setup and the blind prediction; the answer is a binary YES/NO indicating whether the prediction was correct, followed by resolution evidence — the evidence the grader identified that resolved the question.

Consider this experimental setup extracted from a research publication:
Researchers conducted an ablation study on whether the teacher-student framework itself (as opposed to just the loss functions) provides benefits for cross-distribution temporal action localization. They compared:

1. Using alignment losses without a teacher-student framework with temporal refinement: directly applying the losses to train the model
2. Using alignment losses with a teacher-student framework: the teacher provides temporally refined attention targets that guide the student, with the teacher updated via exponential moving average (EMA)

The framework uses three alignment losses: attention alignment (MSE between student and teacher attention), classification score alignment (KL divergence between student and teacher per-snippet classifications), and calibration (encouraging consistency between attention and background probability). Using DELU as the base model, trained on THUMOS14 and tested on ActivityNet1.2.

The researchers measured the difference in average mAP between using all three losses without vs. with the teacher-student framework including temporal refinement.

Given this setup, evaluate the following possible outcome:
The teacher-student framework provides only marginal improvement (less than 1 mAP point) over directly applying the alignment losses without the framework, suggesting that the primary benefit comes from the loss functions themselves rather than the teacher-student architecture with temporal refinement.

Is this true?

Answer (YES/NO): NO